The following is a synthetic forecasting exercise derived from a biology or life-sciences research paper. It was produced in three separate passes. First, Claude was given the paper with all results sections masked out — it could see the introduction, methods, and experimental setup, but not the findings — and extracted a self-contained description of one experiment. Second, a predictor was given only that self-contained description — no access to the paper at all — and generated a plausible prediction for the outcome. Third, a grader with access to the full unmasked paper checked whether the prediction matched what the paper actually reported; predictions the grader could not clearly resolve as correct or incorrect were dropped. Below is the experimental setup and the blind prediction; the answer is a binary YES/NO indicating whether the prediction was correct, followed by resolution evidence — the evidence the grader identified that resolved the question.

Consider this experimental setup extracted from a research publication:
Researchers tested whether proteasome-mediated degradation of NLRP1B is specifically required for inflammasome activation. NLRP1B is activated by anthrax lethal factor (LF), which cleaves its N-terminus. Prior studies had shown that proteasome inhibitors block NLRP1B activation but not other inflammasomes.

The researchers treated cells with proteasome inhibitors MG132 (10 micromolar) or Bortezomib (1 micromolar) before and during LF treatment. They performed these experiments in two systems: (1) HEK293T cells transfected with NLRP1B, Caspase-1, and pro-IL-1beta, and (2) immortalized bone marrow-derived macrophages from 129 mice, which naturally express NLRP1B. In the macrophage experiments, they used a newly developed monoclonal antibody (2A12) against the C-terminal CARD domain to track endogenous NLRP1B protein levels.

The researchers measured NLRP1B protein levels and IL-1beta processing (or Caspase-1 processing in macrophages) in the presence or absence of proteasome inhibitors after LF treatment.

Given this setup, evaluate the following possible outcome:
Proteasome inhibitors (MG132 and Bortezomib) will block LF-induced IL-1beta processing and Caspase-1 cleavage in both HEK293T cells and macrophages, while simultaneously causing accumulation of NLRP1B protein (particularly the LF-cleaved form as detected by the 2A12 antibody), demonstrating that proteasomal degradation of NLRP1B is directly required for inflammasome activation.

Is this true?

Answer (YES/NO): YES